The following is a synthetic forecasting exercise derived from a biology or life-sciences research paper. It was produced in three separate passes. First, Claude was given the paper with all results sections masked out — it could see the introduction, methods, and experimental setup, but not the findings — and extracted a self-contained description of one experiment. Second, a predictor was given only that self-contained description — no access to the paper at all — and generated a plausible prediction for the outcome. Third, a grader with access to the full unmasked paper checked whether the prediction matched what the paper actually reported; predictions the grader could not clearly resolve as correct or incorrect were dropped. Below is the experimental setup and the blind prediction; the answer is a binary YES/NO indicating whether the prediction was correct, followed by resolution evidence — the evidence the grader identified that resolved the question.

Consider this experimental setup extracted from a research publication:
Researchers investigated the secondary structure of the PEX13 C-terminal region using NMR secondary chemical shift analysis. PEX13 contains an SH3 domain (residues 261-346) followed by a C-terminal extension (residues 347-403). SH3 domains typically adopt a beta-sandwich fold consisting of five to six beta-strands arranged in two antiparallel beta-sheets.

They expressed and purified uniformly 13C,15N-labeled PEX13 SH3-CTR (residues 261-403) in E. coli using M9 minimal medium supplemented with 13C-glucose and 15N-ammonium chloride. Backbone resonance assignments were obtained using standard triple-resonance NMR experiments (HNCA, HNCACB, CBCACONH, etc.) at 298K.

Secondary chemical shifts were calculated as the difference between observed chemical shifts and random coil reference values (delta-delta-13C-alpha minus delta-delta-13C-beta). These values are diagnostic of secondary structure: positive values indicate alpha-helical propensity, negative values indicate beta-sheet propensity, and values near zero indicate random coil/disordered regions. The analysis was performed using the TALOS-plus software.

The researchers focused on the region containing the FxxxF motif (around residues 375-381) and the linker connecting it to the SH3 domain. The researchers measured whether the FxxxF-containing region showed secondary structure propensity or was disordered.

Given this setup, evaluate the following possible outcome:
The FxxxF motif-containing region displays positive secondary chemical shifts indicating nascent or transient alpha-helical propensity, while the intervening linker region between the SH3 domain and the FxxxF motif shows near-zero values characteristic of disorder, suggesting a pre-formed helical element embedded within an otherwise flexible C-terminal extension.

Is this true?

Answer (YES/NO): YES